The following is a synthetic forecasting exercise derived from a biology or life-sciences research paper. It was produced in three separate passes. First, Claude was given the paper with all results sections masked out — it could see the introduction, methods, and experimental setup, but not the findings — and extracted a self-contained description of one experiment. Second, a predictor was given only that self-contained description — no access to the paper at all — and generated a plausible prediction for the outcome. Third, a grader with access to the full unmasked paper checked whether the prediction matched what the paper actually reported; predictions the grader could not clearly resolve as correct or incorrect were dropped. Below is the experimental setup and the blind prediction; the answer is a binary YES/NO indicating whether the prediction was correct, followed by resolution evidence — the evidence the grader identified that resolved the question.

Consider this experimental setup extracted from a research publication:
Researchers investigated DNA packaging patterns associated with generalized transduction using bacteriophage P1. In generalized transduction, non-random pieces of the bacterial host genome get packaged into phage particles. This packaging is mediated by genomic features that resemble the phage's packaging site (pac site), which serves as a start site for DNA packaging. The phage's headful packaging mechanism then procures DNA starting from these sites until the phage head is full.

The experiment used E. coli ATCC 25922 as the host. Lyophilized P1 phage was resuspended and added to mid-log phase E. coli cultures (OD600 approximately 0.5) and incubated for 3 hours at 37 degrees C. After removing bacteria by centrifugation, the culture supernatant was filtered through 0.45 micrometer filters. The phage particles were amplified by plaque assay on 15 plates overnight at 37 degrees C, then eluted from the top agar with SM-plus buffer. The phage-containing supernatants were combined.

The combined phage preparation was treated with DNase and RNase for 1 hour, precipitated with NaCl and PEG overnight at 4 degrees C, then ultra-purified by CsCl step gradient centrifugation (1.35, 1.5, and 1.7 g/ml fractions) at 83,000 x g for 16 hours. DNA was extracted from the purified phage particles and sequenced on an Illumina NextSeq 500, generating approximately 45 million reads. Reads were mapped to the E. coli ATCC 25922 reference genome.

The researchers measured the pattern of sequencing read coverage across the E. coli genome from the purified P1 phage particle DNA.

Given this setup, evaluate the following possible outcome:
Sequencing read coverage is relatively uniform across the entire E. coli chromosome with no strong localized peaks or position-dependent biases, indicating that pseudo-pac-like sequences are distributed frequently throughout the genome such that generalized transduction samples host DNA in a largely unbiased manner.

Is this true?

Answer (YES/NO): NO